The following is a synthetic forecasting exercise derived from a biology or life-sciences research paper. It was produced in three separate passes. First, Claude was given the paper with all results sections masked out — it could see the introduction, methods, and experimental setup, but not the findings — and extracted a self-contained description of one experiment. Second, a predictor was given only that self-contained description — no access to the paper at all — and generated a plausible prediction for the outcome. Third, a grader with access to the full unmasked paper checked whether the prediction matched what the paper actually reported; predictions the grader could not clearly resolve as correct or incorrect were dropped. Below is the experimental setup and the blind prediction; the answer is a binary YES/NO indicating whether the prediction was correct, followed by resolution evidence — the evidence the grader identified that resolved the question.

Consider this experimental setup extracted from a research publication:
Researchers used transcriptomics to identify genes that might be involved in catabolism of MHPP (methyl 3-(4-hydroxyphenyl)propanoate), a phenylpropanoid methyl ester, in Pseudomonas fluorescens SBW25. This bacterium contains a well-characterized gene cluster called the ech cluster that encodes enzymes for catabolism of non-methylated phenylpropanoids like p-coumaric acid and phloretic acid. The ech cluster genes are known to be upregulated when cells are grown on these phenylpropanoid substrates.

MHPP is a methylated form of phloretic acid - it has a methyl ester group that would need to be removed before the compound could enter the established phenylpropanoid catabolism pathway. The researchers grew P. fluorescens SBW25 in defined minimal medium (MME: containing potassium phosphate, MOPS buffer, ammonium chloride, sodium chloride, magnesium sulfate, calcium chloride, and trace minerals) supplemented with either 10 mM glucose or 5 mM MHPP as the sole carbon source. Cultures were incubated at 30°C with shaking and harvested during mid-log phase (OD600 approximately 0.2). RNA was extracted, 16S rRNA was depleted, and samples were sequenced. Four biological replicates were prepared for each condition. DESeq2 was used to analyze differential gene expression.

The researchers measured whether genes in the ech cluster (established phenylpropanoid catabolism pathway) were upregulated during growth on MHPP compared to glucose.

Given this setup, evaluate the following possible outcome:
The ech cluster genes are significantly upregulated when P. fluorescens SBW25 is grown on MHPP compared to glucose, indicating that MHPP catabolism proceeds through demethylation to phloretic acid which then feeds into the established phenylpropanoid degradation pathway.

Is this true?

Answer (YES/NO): YES